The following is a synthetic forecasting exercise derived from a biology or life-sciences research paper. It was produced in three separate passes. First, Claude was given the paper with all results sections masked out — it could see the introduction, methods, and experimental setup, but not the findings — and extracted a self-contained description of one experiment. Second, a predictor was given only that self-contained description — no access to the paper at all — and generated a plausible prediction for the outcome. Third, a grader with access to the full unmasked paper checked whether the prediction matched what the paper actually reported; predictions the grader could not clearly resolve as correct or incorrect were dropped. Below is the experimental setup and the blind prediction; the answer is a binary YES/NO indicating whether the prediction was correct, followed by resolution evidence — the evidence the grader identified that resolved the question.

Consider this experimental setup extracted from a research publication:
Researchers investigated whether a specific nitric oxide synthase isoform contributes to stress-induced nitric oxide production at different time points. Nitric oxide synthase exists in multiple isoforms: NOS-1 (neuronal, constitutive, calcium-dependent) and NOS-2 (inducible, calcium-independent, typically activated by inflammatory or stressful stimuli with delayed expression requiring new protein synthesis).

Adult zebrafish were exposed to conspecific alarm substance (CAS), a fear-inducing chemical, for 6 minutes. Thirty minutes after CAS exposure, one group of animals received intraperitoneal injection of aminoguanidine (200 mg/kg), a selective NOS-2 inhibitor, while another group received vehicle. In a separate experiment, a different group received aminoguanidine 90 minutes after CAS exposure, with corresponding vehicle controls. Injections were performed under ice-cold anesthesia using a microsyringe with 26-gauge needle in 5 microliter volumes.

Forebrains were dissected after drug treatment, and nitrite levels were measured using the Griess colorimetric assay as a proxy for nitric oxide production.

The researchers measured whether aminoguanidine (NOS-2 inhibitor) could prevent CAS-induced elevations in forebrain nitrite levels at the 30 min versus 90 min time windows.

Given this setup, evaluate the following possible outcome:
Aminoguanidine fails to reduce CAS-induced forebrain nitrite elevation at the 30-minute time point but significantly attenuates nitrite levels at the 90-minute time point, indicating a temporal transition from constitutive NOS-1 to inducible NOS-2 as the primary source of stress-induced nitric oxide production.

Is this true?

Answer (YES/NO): YES